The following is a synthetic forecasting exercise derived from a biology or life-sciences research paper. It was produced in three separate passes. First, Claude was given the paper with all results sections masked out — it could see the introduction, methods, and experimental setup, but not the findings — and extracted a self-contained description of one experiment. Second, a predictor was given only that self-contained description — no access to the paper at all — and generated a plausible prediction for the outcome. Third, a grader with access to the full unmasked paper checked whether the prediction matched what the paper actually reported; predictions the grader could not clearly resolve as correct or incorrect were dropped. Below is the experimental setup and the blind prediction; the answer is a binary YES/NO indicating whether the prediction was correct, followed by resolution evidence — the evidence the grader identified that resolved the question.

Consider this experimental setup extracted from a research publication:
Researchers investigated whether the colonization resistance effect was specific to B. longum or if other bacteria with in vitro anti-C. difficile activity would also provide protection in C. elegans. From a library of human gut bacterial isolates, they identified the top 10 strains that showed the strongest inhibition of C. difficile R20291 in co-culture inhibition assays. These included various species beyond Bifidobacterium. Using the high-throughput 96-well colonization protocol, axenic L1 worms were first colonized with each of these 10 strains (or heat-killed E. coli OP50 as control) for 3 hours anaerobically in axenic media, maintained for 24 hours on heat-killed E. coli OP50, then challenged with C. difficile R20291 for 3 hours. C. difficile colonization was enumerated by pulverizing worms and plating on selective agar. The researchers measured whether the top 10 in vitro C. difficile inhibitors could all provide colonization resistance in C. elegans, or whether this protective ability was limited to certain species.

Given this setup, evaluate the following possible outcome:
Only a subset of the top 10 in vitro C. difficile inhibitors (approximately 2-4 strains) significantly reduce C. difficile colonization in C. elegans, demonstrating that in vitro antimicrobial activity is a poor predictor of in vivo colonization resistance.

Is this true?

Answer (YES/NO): NO